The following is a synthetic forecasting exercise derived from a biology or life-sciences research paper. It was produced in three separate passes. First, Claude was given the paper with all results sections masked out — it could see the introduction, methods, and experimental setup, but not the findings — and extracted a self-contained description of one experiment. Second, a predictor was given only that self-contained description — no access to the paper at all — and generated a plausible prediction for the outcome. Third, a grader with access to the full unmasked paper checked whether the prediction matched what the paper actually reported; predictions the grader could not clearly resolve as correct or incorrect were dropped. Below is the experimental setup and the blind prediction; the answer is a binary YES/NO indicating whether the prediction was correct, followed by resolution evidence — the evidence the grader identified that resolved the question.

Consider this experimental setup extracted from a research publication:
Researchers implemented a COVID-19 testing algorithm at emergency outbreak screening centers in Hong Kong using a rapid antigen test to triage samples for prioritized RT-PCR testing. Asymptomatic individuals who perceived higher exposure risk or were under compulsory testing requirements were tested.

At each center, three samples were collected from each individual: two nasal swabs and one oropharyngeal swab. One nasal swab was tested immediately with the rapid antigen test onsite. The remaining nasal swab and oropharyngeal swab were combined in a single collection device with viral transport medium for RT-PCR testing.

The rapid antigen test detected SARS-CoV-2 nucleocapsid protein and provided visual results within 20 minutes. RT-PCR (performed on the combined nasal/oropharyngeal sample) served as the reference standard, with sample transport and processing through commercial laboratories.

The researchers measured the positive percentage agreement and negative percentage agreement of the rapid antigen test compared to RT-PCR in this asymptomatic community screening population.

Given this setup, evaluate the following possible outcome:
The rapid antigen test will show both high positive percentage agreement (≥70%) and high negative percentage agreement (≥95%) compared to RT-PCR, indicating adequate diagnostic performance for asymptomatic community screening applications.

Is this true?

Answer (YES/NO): YES